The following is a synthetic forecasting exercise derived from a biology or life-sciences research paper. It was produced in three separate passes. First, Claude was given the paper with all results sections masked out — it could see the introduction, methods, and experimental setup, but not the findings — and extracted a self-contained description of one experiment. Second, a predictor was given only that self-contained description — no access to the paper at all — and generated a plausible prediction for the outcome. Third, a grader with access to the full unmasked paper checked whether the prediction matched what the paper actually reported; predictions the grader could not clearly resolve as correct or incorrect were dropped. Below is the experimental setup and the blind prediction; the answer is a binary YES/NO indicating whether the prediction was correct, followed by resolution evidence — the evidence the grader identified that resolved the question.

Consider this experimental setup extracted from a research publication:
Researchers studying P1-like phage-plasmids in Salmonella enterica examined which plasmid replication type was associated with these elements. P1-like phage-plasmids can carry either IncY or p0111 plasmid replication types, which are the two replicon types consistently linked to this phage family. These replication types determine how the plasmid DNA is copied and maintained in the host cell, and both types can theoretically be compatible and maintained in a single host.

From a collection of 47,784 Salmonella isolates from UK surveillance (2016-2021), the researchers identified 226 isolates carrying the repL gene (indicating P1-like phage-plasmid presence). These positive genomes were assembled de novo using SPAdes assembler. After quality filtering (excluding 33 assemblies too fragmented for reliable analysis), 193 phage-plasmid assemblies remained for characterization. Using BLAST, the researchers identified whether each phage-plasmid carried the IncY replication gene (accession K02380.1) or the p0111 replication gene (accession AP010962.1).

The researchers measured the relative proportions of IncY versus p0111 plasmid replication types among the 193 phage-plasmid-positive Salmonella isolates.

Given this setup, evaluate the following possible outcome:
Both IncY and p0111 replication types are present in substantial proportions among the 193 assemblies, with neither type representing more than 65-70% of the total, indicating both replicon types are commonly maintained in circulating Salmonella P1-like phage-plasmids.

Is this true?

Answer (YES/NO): YES